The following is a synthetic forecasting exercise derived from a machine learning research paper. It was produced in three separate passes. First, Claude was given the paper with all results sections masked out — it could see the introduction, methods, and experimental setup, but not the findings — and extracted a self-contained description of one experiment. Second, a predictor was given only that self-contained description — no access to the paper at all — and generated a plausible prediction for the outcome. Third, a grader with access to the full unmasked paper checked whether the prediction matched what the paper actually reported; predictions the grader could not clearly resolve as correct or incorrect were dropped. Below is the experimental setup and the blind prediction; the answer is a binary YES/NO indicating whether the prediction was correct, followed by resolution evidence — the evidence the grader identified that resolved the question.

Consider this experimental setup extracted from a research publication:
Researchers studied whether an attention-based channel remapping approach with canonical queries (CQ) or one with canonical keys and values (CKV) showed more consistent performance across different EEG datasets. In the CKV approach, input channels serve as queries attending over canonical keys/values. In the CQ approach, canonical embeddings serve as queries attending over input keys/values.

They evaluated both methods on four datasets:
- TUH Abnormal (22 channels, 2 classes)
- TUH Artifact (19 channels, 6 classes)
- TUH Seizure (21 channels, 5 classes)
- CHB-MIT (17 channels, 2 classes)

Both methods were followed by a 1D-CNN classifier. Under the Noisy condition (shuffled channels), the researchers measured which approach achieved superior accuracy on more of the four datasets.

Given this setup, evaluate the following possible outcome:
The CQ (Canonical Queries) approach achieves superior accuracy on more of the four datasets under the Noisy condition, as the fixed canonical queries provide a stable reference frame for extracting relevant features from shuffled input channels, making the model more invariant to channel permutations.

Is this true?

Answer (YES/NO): YES